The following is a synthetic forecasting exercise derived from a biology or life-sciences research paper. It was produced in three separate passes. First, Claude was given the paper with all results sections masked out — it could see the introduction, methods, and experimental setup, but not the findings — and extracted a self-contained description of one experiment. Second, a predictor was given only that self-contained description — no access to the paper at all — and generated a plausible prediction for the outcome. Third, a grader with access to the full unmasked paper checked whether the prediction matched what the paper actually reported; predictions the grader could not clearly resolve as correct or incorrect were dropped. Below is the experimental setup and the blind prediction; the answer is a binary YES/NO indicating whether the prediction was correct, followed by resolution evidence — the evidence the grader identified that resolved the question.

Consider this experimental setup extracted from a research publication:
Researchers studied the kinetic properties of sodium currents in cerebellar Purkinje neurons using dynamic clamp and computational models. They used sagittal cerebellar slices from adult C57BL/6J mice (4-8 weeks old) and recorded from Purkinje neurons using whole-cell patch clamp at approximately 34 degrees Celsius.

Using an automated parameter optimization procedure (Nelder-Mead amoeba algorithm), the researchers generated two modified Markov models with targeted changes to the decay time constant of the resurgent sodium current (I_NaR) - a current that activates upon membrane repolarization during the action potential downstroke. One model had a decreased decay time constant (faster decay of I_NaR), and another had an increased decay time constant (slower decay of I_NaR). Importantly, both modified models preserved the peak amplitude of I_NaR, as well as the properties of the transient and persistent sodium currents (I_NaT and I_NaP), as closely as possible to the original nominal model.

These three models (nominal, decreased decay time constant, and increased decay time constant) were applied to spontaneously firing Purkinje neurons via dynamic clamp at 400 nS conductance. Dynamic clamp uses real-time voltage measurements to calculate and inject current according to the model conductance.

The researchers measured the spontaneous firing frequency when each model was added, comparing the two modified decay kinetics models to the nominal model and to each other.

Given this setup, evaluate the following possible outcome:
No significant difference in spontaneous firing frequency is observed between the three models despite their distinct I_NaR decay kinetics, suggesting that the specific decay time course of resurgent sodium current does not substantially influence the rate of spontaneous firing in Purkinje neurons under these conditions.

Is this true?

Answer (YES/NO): NO